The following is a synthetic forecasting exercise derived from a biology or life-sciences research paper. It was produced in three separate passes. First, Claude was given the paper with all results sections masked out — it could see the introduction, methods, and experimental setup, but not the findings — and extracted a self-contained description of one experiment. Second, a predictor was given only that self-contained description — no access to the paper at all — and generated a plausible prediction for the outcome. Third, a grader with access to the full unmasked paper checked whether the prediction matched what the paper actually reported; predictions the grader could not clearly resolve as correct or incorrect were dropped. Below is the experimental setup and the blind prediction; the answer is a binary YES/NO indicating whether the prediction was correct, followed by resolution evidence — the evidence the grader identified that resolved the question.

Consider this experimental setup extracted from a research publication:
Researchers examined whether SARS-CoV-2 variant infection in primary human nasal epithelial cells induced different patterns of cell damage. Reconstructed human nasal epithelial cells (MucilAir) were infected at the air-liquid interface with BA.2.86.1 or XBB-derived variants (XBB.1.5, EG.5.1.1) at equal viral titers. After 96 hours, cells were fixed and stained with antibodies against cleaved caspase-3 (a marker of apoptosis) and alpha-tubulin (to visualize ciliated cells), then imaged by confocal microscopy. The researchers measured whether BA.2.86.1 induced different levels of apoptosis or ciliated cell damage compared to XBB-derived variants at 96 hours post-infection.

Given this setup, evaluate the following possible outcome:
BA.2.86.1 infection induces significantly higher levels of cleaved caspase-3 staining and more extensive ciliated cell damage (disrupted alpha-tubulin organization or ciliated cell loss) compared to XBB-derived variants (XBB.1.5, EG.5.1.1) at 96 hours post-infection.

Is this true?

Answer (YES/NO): NO